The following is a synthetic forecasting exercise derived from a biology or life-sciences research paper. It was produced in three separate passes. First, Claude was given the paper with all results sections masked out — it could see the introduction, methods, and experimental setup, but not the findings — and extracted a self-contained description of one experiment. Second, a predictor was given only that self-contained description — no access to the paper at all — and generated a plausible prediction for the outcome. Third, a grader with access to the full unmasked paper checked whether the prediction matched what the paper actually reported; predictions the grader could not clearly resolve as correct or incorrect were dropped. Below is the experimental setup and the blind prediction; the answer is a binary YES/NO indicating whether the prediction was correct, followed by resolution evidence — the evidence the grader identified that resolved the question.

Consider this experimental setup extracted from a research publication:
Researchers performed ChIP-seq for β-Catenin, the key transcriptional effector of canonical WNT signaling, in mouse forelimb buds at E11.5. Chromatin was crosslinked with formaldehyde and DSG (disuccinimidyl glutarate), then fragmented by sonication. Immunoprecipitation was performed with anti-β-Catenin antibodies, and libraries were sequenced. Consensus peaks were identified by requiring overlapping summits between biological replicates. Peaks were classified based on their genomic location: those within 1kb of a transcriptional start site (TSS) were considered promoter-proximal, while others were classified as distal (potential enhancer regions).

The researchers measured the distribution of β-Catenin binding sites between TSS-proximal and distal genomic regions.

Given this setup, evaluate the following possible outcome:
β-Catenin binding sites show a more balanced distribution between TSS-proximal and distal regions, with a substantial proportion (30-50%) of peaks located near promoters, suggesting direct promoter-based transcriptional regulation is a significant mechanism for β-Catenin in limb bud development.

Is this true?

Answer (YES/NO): NO